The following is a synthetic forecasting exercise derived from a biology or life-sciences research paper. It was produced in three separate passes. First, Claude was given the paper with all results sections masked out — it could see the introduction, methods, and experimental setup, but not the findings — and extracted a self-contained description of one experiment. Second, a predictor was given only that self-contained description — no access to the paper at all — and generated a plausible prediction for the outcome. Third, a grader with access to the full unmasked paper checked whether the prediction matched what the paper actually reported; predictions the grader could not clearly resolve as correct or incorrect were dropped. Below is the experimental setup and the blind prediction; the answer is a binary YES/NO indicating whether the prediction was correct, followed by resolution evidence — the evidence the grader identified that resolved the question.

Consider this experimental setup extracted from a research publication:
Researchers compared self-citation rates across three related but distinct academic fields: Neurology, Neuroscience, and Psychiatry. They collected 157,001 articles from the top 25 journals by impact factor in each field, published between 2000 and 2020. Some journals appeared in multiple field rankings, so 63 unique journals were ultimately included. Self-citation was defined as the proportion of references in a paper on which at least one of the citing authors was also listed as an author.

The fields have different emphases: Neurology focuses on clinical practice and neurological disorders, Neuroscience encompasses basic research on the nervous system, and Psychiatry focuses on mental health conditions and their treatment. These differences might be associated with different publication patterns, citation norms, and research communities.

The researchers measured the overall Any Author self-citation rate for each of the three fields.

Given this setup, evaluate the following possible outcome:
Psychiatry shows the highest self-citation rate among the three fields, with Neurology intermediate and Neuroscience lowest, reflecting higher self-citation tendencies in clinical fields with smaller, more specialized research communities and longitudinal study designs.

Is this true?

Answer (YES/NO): NO